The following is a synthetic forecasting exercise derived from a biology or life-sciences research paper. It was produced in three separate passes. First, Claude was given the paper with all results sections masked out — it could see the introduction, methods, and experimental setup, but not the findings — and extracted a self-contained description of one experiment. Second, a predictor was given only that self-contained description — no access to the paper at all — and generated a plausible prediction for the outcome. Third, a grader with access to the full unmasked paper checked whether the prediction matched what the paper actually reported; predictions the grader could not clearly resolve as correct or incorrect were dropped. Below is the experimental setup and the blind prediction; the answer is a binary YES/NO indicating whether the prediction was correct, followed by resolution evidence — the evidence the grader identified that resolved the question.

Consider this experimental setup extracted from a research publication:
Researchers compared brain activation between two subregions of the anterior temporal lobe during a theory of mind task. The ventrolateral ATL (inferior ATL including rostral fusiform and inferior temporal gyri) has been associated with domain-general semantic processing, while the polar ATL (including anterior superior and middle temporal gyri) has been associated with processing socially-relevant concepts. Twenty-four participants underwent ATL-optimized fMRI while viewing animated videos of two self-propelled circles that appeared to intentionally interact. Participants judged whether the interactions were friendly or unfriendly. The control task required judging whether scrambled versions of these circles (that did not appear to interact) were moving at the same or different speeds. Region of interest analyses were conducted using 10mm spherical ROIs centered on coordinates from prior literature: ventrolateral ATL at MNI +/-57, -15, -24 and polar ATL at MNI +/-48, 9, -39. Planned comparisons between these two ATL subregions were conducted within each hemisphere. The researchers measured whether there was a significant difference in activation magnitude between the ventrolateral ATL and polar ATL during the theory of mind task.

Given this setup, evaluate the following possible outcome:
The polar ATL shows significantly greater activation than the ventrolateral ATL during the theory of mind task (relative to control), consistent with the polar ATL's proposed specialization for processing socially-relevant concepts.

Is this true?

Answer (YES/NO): NO